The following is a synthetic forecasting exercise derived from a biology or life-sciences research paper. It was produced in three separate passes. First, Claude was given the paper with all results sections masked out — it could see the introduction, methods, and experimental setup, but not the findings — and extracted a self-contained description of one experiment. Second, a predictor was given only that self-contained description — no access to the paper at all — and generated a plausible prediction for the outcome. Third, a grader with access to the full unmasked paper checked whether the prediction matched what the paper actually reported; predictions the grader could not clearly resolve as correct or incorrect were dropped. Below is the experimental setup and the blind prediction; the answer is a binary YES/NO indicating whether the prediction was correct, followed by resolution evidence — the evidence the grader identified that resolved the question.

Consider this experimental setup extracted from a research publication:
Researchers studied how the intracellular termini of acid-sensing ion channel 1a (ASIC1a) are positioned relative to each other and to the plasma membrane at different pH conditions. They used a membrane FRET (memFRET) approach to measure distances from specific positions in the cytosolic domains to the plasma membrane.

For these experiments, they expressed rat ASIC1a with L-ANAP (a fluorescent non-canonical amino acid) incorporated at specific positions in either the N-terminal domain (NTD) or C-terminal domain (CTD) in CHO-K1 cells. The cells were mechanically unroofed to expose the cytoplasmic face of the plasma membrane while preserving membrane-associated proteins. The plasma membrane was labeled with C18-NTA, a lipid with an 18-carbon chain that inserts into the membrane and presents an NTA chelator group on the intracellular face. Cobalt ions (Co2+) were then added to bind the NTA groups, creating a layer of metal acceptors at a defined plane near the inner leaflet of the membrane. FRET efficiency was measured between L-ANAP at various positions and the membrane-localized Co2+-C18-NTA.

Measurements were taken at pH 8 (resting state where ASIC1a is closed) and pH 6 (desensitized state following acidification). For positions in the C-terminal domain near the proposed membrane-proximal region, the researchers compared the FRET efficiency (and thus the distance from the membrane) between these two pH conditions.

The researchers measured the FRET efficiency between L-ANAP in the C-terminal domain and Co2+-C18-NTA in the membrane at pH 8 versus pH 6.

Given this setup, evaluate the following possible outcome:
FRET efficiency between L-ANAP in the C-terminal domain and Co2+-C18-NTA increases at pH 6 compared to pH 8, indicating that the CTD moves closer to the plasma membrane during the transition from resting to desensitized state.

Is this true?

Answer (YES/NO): NO